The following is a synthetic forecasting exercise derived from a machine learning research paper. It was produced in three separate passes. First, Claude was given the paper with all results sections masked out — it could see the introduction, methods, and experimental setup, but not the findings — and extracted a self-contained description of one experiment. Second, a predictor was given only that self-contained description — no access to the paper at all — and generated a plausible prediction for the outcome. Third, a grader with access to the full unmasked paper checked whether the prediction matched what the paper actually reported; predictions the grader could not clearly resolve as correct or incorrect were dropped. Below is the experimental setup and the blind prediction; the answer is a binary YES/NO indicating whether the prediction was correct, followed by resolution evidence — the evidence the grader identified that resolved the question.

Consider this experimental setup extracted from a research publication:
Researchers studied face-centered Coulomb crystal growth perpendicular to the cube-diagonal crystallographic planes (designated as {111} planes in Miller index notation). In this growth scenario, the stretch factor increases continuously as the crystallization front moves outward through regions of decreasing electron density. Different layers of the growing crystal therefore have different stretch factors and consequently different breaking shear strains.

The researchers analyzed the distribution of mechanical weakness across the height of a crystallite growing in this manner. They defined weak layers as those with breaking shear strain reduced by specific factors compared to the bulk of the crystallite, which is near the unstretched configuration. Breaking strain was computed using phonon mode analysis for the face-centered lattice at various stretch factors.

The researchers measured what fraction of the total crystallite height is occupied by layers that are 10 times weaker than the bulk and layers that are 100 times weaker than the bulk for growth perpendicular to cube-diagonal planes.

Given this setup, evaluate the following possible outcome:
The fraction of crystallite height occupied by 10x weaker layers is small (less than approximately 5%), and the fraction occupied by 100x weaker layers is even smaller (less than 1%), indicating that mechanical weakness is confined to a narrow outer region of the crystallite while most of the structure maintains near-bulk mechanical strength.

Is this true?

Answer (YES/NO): NO